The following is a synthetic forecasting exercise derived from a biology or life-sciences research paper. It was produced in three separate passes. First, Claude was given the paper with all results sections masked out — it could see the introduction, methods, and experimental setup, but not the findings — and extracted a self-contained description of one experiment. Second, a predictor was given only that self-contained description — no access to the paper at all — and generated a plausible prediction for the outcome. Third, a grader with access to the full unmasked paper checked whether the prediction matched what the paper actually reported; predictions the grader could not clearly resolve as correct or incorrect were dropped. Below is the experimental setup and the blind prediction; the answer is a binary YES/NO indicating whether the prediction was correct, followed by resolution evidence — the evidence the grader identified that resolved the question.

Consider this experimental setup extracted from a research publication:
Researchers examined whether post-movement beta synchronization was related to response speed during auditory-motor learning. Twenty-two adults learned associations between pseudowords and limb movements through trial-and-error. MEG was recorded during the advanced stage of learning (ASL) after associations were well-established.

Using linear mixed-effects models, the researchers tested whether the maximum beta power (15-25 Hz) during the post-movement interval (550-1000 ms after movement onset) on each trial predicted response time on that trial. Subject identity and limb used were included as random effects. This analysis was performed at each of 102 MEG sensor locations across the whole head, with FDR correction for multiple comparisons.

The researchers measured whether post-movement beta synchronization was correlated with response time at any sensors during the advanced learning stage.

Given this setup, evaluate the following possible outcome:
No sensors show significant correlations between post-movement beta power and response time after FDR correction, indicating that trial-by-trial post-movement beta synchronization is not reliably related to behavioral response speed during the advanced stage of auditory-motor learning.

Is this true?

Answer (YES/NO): NO